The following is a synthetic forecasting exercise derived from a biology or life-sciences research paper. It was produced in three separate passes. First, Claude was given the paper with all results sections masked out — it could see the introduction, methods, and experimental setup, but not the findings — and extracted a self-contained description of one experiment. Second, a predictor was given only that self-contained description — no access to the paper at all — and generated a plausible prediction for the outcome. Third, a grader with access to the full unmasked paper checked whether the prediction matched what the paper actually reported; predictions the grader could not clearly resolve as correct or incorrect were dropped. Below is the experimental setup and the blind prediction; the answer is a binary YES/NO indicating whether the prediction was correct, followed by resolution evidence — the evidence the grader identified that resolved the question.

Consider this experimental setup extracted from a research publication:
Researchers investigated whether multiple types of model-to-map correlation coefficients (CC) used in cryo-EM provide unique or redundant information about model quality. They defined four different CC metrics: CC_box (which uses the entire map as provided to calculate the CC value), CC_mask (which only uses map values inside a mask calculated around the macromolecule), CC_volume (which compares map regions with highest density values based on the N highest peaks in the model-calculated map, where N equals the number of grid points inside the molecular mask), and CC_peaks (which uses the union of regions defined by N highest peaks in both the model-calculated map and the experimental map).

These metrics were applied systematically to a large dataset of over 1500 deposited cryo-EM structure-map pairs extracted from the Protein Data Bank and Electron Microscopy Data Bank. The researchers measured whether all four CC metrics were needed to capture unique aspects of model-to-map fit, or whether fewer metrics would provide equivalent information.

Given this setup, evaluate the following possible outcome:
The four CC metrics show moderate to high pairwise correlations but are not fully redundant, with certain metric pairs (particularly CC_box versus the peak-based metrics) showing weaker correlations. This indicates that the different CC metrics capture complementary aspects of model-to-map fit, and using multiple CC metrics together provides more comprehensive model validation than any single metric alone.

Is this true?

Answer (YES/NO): NO